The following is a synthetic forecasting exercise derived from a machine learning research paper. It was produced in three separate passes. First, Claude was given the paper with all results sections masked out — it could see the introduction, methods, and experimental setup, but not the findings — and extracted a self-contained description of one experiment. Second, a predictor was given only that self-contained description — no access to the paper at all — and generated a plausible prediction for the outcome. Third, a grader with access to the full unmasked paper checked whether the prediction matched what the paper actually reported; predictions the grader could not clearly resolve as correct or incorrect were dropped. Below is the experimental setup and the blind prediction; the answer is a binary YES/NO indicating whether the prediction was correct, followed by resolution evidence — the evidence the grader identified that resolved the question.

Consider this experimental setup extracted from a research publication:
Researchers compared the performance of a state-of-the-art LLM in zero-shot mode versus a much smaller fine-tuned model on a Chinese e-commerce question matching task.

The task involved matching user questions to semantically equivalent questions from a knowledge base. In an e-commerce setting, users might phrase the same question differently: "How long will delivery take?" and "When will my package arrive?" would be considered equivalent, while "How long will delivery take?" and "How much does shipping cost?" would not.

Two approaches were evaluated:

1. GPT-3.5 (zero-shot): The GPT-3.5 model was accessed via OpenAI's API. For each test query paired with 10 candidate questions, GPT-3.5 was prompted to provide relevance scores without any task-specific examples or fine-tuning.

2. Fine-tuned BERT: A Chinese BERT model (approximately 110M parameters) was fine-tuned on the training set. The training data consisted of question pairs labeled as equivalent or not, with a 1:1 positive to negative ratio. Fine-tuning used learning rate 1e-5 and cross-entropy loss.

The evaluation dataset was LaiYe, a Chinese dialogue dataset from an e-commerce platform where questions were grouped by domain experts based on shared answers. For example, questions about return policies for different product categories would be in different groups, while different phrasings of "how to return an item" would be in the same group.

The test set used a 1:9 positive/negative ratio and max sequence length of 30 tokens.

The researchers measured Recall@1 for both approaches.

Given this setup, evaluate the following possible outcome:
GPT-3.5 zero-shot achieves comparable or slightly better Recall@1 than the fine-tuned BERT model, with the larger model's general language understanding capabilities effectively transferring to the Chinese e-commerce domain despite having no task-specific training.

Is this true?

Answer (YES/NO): NO